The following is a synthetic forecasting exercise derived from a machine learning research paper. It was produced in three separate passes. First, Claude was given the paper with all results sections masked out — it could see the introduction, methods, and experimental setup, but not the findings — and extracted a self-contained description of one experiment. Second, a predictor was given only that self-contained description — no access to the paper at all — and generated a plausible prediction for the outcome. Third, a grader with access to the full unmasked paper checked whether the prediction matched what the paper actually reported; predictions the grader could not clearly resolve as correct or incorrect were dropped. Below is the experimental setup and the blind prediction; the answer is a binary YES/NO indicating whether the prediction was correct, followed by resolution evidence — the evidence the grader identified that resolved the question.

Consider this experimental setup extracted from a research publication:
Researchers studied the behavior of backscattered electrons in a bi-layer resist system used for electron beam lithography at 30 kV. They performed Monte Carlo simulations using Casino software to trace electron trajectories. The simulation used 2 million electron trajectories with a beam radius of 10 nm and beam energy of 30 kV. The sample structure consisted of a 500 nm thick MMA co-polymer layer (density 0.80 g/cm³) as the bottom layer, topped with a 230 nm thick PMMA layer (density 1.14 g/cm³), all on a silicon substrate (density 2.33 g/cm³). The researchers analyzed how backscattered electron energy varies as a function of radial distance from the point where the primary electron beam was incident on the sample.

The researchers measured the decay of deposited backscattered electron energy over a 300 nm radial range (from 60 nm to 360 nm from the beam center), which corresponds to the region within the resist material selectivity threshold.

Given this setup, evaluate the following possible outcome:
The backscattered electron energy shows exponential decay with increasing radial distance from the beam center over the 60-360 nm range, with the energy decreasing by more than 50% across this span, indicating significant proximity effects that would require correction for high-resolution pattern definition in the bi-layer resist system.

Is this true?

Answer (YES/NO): NO